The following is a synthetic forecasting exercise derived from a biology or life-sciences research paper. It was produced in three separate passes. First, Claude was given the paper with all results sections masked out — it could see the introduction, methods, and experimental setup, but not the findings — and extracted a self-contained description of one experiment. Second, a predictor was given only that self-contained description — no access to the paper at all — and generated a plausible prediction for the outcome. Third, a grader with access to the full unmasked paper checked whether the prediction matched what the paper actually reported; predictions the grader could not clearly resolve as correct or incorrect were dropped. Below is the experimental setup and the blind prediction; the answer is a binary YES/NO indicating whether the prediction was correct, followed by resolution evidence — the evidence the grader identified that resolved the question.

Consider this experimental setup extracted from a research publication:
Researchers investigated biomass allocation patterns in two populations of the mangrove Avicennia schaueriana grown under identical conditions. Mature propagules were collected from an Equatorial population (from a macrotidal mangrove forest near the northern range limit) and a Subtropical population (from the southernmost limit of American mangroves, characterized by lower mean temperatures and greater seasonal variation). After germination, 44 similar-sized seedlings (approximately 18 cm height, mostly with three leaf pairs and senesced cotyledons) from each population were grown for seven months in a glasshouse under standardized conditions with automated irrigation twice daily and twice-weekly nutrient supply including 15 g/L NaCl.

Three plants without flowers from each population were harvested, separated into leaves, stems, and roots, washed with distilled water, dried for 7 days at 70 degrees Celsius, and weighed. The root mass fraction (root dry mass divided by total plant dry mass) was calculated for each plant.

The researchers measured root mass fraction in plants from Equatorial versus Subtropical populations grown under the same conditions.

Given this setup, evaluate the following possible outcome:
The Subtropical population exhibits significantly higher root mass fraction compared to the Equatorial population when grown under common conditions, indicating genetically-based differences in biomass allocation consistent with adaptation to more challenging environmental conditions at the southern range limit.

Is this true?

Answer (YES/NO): NO